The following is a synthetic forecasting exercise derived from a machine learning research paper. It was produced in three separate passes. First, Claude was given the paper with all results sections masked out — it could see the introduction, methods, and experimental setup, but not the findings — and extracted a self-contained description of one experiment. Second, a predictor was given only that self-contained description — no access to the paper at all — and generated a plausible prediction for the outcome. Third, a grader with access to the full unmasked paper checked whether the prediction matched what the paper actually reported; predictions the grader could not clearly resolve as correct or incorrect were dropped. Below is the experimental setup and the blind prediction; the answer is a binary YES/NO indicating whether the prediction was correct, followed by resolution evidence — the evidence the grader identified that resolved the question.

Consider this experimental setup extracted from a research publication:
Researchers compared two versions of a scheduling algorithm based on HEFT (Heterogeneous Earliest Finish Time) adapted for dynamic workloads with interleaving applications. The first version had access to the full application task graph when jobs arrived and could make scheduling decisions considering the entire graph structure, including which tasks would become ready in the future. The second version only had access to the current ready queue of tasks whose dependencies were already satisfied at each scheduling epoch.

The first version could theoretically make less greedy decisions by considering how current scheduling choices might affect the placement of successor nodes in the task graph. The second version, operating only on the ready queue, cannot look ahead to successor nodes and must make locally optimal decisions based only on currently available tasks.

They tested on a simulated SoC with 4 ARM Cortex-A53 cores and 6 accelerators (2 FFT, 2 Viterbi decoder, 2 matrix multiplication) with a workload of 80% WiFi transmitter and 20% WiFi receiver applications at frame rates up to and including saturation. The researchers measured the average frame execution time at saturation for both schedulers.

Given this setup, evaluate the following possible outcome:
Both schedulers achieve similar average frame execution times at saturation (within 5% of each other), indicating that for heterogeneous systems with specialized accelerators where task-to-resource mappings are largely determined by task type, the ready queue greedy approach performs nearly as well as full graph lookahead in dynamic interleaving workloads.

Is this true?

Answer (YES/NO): NO